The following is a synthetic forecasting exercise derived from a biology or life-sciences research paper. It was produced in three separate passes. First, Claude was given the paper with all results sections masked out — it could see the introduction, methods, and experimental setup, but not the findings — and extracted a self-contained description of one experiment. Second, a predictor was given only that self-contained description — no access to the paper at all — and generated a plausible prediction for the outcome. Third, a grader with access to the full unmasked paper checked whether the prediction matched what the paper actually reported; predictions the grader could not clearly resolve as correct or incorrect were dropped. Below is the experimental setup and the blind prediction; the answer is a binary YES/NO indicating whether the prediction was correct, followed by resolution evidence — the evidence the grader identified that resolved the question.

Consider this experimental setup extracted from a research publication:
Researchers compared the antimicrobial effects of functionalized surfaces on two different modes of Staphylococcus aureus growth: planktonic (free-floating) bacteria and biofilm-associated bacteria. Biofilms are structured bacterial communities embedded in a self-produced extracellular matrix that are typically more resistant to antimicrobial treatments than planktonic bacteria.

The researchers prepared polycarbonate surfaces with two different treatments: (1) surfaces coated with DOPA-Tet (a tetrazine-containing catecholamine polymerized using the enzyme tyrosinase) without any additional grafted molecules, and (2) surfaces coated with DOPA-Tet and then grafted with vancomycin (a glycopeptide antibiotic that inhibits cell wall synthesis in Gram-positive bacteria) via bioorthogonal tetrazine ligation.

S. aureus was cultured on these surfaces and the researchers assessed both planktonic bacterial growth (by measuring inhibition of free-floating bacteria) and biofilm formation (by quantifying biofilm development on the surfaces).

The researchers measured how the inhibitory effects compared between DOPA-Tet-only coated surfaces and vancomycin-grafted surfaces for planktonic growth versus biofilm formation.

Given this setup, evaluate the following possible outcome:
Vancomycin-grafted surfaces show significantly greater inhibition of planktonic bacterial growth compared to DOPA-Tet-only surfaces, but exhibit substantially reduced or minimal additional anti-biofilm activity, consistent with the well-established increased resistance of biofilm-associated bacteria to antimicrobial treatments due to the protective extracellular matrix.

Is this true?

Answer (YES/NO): NO